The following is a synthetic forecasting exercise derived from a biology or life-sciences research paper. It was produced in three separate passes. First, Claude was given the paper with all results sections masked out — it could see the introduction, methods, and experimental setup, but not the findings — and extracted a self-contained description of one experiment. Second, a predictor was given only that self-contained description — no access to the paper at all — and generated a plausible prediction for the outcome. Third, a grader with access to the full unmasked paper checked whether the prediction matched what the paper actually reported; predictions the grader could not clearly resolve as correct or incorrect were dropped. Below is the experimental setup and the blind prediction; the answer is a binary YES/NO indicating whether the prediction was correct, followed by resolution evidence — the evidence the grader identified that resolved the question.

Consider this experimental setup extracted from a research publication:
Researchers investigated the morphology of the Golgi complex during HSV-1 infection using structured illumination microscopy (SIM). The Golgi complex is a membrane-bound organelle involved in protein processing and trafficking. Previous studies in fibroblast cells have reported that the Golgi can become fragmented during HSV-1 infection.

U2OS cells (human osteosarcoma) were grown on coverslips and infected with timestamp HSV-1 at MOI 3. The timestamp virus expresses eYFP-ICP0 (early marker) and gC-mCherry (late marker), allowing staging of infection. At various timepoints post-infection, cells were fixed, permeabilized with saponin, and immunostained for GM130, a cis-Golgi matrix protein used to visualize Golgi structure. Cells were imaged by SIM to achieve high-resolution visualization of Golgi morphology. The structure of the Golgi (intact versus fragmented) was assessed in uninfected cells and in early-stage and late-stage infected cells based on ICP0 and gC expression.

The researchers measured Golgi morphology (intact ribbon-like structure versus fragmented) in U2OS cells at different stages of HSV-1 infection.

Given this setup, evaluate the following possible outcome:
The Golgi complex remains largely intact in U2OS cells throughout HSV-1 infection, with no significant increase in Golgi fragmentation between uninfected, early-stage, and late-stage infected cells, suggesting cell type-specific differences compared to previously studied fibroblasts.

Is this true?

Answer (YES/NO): NO